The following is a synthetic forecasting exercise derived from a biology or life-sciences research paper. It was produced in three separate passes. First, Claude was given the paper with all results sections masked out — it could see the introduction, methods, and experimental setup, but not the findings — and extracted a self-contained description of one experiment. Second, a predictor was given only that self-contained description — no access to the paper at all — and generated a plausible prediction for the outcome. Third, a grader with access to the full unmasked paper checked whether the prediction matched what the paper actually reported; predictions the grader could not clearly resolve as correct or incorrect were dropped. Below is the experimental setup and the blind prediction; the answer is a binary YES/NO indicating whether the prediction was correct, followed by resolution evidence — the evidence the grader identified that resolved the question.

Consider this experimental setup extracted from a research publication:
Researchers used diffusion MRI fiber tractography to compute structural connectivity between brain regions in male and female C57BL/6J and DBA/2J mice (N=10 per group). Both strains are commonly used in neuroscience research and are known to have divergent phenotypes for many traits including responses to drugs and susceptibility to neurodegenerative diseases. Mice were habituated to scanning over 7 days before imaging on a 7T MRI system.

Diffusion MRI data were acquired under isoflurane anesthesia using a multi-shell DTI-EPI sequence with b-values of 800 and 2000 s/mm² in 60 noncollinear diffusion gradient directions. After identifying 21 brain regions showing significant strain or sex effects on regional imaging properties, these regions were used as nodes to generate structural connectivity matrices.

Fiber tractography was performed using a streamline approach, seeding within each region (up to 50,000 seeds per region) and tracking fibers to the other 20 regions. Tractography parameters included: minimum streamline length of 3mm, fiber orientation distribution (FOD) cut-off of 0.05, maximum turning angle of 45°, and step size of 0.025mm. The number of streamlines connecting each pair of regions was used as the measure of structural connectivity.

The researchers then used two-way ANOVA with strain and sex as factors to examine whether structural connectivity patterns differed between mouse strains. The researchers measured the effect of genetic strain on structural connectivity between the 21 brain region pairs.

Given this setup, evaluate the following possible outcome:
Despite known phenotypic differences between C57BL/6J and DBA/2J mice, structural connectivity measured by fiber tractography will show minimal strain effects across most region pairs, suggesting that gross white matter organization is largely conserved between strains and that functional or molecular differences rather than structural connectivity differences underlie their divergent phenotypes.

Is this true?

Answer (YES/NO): NO